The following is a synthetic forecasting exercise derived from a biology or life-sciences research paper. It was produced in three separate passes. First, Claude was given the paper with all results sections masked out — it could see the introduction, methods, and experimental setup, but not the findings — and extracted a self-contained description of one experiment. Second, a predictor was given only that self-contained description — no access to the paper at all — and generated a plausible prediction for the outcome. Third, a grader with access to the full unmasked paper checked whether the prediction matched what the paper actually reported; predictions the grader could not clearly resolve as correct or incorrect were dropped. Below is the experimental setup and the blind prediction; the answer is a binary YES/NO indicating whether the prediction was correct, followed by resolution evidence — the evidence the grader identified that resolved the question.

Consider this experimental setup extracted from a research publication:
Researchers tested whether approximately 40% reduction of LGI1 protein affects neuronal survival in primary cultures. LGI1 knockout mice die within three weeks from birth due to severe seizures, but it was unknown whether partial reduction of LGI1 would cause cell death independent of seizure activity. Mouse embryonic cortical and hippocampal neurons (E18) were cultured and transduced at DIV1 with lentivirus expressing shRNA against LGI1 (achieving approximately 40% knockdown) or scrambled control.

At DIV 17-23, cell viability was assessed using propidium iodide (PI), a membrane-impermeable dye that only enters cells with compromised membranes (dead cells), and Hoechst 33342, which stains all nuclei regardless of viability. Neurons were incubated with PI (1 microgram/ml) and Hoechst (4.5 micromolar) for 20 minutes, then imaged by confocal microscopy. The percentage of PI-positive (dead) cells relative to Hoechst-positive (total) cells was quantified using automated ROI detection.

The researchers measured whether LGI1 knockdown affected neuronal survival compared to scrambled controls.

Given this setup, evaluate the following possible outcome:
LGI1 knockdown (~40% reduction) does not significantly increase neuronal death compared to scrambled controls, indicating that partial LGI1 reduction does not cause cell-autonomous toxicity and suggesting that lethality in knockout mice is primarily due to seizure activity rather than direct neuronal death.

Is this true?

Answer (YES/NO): YES